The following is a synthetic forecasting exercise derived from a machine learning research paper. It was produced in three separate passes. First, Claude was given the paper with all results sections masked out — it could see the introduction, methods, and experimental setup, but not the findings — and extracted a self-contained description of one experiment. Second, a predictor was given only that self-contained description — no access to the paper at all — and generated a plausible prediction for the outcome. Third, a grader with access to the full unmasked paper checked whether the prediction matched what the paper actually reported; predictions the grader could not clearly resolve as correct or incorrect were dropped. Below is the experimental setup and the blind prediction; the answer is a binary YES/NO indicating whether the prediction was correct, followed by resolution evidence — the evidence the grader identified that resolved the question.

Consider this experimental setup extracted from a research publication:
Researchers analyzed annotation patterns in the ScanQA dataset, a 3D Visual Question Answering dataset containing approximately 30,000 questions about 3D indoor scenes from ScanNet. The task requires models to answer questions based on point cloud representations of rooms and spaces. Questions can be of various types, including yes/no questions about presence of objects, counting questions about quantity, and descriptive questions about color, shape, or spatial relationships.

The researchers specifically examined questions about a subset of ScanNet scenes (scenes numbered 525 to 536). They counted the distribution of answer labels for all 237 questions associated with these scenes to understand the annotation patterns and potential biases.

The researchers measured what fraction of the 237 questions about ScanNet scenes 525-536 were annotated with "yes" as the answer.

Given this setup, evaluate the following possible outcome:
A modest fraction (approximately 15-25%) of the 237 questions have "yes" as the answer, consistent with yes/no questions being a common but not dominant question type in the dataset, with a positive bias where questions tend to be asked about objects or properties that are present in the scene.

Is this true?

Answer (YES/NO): NO